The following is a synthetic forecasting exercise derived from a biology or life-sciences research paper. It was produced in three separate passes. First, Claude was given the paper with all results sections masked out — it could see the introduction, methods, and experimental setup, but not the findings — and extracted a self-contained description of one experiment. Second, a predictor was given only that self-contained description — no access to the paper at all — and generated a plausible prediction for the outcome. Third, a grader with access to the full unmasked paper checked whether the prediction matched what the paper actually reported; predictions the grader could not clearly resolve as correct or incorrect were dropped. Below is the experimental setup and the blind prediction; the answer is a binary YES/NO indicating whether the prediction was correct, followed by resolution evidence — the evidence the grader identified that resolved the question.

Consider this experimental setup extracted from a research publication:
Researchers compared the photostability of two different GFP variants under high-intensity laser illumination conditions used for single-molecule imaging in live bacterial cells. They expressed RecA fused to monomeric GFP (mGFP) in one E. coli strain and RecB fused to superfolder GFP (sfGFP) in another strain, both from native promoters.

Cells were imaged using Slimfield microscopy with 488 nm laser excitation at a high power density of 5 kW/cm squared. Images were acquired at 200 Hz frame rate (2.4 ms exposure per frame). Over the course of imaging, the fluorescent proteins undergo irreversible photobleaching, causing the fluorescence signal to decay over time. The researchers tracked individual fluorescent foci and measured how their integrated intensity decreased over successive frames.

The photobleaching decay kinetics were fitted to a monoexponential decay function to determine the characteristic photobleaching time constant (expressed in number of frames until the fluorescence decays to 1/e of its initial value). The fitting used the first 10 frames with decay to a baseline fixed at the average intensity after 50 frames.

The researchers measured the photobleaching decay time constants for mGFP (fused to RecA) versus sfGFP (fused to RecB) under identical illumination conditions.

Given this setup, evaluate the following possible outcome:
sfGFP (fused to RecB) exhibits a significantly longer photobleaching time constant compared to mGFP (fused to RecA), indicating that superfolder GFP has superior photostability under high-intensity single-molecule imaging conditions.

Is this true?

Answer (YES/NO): NO